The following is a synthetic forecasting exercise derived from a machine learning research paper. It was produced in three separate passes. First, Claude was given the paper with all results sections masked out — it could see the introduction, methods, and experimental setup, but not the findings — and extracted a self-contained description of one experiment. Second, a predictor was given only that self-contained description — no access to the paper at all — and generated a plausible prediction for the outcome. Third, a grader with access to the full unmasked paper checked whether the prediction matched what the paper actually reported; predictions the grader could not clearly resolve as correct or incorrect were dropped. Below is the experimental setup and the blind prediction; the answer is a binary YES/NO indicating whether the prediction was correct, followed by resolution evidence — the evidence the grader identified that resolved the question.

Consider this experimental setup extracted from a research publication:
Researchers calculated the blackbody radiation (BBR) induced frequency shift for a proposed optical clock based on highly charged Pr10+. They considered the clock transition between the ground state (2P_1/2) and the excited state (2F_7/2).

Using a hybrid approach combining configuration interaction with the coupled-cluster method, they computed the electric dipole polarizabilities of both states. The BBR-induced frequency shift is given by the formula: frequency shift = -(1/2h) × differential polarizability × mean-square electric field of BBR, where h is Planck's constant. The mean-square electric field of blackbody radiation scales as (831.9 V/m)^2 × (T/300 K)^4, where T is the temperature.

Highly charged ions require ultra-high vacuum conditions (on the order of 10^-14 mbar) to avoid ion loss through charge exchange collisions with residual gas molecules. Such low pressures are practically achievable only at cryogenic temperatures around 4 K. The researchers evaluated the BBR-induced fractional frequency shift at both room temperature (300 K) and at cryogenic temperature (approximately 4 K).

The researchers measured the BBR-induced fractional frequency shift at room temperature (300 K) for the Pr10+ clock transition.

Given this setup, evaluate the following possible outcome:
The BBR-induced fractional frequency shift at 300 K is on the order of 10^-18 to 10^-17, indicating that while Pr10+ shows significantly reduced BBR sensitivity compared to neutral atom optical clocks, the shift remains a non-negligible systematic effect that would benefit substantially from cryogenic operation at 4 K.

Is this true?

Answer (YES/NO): YES